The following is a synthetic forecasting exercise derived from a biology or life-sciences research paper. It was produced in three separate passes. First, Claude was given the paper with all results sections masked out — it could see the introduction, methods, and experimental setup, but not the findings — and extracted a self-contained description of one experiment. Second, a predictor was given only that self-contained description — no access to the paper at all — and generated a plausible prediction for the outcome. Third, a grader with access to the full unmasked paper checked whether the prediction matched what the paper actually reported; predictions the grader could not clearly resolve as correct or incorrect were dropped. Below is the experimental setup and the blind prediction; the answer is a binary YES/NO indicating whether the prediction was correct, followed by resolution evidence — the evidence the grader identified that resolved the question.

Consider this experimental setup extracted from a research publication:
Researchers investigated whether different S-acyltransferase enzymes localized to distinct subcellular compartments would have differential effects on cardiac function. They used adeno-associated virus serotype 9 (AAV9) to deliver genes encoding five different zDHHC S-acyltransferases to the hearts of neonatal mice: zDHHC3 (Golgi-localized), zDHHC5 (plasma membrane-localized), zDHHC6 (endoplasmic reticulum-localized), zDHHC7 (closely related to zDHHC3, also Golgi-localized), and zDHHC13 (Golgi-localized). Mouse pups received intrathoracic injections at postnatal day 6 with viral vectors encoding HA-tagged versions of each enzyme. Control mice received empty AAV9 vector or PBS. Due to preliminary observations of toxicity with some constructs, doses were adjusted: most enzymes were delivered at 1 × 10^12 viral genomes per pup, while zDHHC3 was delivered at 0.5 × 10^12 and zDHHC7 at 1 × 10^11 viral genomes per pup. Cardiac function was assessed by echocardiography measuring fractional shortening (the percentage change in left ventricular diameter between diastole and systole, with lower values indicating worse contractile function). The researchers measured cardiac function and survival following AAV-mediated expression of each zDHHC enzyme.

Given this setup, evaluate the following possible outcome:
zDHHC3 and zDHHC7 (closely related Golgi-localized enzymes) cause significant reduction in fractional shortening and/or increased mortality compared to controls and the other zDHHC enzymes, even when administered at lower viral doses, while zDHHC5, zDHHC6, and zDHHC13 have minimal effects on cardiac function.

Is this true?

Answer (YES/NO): YES